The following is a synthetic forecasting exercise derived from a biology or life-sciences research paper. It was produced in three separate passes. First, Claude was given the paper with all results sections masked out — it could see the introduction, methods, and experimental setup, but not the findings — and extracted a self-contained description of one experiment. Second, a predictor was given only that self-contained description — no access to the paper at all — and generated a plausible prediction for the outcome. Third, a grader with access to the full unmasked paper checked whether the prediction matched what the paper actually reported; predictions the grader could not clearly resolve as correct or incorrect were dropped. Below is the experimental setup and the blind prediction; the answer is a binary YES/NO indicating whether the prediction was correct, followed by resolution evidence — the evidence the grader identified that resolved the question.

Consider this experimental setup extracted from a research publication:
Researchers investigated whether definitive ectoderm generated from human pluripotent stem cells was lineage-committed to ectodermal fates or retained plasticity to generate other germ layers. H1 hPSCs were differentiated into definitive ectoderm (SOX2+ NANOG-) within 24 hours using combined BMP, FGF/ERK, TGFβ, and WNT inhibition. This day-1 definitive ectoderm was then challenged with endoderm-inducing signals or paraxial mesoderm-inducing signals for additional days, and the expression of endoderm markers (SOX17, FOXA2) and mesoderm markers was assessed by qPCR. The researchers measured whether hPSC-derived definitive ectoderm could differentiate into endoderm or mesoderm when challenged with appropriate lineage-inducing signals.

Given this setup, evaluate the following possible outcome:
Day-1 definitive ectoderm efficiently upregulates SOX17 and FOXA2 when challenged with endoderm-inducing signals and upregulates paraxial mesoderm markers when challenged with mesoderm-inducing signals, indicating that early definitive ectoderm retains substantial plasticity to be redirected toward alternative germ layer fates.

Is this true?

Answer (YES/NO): NO